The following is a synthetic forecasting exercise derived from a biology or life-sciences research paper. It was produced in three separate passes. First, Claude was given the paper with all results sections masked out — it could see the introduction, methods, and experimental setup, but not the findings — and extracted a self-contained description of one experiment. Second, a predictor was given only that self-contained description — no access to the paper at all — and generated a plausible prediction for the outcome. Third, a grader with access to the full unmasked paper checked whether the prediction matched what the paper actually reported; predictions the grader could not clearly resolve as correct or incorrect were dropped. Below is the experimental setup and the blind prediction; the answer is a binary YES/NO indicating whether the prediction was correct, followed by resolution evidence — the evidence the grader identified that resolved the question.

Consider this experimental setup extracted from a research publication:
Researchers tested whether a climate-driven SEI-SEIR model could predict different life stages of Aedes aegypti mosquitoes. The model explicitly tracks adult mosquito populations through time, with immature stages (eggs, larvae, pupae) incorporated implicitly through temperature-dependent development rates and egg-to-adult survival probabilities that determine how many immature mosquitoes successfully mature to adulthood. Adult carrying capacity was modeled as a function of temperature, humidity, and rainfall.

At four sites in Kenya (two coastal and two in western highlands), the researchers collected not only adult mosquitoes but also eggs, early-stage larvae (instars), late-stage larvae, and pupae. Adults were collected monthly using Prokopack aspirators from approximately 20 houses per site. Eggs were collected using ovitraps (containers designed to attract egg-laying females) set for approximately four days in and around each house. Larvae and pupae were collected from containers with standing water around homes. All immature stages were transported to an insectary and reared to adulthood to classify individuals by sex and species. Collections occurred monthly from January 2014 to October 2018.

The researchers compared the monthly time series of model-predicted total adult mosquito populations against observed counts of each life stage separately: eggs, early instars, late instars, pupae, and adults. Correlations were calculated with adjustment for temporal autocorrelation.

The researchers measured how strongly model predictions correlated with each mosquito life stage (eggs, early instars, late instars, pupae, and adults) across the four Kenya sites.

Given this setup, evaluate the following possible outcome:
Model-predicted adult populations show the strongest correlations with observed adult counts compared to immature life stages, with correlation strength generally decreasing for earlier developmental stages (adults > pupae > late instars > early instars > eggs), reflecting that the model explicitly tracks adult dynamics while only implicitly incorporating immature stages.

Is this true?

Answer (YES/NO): NO